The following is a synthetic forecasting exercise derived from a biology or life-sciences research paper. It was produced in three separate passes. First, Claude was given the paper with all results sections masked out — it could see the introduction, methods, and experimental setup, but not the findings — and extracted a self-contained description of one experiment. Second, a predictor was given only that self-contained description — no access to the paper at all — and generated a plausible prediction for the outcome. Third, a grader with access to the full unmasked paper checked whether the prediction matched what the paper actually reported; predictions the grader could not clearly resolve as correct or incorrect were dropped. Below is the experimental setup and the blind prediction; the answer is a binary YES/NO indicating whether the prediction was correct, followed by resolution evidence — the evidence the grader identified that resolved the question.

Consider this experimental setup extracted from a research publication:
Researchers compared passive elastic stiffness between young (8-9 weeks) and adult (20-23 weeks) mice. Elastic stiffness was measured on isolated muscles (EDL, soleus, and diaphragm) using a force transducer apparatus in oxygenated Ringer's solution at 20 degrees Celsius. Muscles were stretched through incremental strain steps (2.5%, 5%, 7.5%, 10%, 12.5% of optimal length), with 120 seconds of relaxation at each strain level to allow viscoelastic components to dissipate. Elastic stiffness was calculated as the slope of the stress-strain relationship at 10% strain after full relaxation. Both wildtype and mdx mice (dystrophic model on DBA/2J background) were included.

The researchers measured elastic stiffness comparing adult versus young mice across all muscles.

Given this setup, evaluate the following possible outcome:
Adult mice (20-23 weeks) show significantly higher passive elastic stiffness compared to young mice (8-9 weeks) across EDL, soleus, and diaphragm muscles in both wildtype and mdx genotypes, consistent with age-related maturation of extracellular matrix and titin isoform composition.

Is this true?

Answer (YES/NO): NO